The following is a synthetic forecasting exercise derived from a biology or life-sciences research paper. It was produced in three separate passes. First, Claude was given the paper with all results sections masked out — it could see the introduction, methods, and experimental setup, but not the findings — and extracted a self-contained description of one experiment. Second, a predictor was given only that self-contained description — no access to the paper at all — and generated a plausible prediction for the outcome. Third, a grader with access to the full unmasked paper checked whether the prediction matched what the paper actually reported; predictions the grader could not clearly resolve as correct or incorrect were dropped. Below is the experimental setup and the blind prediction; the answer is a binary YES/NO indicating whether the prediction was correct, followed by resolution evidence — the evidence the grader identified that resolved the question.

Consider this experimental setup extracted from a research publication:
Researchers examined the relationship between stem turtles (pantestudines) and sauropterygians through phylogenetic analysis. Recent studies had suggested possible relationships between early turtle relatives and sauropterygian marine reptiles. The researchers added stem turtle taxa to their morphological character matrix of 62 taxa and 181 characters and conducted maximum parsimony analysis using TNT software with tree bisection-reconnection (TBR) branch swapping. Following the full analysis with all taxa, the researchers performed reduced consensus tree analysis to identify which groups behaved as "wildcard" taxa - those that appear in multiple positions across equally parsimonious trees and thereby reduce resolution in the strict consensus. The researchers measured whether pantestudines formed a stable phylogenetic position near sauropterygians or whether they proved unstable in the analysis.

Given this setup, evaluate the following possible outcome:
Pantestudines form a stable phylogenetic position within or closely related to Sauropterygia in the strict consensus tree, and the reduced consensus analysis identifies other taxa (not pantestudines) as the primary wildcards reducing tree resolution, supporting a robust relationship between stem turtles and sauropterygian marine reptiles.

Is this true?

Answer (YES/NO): NO